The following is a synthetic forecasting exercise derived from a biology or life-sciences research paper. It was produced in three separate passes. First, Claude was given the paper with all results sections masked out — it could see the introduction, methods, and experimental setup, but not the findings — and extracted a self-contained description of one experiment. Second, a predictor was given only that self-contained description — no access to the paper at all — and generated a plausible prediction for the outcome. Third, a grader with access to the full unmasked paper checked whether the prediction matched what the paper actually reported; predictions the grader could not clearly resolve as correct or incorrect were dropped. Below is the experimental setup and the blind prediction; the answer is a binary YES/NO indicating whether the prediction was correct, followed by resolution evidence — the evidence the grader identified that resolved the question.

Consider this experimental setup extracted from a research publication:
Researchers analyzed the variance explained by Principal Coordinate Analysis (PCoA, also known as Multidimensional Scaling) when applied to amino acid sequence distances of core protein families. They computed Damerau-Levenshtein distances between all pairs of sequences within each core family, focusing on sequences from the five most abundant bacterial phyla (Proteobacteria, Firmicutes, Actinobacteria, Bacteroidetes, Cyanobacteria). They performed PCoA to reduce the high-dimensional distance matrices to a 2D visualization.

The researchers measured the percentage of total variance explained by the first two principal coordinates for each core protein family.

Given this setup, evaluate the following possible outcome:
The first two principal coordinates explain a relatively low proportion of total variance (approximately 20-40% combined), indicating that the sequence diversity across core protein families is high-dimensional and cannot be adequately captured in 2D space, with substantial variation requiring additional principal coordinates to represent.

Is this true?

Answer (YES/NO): NO